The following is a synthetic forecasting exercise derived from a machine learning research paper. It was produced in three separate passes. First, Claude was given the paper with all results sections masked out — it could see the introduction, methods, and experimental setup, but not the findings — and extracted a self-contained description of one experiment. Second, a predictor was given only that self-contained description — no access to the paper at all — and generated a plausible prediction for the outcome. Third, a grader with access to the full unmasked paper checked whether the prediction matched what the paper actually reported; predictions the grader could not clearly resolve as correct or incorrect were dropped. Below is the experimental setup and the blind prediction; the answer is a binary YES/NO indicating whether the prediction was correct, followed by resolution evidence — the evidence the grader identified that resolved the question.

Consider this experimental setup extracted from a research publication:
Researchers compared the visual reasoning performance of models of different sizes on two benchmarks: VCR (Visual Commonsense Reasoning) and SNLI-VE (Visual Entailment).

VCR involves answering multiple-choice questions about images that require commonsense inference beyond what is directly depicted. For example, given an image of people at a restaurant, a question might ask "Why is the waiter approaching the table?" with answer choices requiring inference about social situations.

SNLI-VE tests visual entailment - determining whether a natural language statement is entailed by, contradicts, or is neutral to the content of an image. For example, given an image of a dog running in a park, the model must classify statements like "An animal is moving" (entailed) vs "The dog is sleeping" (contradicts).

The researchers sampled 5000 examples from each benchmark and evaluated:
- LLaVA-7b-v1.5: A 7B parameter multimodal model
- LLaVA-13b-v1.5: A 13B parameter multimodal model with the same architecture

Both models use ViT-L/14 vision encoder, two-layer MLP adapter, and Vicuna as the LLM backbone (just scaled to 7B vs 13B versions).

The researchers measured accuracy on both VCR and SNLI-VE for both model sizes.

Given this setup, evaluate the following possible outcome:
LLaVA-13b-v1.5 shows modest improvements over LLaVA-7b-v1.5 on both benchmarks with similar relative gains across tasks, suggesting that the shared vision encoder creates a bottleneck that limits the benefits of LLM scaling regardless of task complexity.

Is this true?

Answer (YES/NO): NO